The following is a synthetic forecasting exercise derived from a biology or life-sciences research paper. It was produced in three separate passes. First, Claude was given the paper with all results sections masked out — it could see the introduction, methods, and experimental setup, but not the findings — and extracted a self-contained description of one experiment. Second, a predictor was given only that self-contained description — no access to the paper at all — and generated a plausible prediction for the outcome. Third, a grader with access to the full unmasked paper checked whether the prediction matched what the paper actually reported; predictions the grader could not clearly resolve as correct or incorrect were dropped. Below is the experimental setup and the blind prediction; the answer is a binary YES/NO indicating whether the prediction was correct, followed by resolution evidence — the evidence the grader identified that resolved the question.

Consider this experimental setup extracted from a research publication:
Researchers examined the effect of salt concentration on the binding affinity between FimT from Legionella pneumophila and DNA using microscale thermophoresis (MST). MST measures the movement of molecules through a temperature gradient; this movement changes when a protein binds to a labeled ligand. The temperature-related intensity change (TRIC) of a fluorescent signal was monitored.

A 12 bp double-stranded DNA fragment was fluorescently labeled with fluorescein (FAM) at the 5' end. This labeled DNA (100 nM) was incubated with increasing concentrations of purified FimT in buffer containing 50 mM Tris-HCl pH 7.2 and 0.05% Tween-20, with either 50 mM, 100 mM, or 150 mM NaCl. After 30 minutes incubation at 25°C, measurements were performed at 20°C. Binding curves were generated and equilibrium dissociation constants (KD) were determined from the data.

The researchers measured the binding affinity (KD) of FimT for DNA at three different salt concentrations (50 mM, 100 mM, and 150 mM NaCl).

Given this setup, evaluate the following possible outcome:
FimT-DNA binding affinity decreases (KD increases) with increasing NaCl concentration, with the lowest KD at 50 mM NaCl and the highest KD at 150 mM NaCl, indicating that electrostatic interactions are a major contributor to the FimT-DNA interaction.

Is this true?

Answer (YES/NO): YES